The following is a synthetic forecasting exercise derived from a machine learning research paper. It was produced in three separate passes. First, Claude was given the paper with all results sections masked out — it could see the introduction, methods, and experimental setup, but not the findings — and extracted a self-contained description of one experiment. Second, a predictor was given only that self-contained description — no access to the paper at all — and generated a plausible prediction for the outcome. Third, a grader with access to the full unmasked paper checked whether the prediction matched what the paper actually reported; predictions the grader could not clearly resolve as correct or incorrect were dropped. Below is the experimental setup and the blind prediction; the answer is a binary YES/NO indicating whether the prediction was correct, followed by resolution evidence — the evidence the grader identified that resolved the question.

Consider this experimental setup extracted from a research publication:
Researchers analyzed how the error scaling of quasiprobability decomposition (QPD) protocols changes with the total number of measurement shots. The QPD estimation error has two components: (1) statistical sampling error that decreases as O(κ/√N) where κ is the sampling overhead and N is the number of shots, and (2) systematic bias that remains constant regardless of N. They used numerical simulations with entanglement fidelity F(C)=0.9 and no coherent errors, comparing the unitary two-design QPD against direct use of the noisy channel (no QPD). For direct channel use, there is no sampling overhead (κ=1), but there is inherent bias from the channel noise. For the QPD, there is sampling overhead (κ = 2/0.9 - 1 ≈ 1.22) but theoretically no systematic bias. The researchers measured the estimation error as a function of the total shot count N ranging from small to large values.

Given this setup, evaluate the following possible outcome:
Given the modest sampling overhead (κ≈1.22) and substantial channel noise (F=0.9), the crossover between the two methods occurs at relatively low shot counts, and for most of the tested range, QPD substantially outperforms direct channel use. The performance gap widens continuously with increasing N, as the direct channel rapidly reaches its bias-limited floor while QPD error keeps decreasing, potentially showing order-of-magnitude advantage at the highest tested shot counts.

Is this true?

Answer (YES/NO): NO